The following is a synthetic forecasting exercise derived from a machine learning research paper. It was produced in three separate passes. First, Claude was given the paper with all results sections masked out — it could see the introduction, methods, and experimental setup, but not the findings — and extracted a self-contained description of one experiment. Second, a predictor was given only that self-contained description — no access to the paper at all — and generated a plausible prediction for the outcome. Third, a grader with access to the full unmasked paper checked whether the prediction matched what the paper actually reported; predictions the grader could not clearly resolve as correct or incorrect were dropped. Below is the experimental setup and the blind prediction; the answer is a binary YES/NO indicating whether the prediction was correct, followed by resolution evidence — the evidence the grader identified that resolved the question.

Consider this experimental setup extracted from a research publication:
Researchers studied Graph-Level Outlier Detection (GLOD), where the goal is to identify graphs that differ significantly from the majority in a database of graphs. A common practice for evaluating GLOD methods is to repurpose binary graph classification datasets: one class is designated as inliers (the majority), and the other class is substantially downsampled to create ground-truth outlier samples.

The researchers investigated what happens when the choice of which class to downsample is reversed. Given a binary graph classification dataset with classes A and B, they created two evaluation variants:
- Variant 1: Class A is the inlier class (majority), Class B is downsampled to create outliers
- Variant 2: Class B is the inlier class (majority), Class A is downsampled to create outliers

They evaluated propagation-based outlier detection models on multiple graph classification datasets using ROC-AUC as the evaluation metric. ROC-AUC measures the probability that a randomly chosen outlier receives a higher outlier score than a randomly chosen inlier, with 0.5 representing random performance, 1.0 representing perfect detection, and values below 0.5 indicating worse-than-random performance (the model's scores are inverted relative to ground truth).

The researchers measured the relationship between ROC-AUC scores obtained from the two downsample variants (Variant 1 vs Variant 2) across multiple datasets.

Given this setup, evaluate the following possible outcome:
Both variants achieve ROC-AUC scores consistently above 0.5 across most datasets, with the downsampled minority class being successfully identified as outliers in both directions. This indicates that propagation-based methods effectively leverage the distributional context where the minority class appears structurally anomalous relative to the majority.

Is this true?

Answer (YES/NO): NO